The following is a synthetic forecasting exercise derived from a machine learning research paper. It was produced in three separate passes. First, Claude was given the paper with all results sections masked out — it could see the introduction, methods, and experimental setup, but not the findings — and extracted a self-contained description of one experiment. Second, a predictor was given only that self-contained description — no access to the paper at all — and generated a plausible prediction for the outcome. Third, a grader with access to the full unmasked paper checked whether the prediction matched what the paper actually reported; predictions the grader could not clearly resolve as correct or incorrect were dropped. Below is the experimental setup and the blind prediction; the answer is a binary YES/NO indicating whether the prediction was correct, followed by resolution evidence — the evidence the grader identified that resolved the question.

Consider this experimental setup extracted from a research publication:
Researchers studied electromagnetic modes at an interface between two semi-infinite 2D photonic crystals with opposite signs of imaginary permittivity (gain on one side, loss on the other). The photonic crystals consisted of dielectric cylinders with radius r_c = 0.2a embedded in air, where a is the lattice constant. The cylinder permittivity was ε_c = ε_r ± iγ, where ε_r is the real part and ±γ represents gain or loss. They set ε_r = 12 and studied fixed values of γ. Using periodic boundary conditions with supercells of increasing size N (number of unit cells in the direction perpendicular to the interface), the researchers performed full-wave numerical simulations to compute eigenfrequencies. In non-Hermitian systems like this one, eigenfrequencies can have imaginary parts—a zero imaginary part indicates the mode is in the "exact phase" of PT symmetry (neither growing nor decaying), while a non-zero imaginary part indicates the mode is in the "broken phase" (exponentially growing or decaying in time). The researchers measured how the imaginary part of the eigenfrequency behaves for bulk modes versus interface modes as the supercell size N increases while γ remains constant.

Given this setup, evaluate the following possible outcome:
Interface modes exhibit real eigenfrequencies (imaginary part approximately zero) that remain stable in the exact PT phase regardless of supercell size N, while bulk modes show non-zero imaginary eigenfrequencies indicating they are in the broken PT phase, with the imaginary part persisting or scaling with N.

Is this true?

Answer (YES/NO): YES